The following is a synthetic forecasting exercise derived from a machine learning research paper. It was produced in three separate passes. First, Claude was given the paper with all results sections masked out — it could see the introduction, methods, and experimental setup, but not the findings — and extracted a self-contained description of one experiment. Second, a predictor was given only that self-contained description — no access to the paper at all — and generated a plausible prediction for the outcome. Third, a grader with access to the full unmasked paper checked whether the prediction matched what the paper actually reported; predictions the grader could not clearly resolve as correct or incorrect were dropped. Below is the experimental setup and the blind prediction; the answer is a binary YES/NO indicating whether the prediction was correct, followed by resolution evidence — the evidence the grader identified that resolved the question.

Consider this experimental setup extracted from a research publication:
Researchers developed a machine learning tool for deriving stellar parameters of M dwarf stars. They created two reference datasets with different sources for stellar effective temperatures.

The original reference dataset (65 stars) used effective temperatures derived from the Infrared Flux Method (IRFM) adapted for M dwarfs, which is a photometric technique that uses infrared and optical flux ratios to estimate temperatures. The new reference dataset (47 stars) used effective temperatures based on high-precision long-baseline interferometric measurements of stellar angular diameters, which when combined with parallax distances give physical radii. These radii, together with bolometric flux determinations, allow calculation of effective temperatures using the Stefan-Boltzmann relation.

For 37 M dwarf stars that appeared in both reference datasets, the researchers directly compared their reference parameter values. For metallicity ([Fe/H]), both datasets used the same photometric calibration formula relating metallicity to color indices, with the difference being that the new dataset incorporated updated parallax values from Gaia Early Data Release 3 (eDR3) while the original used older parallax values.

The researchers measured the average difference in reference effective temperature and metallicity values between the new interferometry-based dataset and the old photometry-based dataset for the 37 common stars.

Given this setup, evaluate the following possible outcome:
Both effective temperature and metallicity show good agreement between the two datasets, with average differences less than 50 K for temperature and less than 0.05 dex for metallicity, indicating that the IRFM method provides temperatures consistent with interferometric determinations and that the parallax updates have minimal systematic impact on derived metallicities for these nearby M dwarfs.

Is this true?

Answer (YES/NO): NO